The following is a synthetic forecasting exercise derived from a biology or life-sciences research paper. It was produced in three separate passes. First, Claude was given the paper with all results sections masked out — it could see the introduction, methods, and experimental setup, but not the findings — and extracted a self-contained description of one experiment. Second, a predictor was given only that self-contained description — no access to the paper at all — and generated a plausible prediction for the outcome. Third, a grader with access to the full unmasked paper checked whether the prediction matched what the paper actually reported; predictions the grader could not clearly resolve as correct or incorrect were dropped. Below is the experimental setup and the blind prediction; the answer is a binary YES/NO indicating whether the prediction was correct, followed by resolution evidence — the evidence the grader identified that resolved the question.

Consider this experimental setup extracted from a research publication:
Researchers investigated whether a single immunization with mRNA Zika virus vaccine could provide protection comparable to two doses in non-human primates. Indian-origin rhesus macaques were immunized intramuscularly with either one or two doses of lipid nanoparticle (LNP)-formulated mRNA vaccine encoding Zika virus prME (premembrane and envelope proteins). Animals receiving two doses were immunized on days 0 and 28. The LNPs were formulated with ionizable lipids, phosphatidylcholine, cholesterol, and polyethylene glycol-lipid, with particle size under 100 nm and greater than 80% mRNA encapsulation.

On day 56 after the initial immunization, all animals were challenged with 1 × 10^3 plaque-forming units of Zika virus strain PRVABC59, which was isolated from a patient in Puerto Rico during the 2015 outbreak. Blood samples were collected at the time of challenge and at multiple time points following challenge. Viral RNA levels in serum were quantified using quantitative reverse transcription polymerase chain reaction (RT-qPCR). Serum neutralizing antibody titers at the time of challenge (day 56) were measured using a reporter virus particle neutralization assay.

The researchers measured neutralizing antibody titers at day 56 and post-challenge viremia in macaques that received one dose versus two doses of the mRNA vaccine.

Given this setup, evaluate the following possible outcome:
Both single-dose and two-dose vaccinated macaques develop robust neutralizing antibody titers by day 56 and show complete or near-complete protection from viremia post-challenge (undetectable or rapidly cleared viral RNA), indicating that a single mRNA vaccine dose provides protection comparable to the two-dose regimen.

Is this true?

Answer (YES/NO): NO